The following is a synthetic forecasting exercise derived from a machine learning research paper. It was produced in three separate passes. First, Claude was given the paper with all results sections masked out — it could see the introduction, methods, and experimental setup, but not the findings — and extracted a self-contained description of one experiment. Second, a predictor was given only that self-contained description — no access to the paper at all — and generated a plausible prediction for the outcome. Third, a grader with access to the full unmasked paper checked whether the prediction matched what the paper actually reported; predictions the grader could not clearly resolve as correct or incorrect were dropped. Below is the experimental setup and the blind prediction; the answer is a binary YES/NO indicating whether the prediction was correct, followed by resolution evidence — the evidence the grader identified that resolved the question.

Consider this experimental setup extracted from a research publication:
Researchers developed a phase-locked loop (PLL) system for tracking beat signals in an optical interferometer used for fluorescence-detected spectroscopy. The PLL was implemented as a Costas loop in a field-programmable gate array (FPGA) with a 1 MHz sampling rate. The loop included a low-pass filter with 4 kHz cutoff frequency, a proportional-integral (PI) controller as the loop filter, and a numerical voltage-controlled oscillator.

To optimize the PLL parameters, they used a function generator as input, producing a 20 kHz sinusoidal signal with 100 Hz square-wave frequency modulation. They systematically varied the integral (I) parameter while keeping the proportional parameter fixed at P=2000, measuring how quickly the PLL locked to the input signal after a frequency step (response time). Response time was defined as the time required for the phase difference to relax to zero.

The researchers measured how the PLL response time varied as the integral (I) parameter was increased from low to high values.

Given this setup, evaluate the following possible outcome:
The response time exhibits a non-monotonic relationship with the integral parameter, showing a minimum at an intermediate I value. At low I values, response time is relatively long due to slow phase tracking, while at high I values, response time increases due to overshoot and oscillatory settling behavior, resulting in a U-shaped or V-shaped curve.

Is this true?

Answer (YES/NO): YES